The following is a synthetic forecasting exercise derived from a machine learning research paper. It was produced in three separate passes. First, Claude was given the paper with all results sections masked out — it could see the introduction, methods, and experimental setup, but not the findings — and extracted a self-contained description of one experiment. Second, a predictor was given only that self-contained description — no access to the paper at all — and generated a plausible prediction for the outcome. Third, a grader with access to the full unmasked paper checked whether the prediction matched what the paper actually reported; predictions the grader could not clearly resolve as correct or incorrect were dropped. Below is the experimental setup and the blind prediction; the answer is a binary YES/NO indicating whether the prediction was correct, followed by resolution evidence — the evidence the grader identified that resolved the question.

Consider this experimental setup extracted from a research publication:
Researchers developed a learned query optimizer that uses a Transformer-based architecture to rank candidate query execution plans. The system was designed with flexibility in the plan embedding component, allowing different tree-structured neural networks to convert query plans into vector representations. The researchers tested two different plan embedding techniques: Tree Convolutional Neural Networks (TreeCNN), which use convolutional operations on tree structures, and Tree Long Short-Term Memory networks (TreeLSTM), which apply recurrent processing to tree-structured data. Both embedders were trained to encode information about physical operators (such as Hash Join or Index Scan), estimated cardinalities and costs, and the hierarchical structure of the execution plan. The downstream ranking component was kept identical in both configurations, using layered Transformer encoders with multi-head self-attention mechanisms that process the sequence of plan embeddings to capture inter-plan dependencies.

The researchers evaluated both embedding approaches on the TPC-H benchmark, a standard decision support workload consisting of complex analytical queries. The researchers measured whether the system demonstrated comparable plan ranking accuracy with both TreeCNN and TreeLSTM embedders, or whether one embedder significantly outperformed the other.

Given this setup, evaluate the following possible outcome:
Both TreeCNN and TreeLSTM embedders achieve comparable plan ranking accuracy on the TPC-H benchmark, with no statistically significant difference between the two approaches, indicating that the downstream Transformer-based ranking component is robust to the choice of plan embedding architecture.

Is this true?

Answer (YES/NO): NO